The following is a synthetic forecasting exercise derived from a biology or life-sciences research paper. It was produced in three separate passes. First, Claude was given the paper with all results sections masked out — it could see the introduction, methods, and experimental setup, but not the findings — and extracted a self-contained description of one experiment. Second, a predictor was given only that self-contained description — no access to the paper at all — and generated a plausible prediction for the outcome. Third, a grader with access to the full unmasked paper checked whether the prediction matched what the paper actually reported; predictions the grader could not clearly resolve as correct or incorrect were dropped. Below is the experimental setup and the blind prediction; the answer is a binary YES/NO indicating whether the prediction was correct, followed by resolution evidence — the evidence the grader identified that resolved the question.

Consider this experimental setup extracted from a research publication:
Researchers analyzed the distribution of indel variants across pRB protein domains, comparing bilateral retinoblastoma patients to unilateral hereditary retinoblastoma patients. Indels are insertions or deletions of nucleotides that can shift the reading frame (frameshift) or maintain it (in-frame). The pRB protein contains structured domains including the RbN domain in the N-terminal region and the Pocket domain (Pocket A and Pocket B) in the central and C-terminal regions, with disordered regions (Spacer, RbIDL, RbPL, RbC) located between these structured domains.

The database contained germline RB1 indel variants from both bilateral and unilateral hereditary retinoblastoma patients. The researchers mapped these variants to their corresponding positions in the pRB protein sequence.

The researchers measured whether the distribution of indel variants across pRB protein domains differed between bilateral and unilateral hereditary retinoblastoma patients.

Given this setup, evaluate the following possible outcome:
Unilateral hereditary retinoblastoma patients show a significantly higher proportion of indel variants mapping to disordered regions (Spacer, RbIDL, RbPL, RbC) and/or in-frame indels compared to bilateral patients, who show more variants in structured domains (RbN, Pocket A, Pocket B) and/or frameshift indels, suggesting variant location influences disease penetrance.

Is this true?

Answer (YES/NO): NO